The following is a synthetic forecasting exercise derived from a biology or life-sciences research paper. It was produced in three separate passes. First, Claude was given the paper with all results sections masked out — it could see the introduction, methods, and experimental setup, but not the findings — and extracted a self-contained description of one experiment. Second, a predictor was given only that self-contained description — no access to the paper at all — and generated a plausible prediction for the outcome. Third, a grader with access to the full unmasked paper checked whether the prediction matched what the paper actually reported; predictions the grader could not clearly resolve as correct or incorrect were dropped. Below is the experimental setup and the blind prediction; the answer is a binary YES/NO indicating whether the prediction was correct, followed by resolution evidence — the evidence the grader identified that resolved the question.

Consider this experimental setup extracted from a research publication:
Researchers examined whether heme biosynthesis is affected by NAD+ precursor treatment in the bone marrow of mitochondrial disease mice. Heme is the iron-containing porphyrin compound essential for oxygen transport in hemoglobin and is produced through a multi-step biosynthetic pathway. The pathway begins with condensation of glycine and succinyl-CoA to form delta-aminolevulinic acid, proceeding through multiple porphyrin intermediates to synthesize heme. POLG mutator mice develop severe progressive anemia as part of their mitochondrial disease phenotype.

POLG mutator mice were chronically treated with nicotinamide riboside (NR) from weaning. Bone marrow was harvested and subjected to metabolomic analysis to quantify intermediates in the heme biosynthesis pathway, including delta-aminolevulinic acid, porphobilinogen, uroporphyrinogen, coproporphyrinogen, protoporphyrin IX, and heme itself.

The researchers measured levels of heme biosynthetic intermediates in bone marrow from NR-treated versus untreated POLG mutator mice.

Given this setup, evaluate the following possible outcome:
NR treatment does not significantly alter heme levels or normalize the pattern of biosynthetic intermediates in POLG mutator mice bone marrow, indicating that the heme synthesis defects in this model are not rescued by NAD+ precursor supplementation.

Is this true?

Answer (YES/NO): NO